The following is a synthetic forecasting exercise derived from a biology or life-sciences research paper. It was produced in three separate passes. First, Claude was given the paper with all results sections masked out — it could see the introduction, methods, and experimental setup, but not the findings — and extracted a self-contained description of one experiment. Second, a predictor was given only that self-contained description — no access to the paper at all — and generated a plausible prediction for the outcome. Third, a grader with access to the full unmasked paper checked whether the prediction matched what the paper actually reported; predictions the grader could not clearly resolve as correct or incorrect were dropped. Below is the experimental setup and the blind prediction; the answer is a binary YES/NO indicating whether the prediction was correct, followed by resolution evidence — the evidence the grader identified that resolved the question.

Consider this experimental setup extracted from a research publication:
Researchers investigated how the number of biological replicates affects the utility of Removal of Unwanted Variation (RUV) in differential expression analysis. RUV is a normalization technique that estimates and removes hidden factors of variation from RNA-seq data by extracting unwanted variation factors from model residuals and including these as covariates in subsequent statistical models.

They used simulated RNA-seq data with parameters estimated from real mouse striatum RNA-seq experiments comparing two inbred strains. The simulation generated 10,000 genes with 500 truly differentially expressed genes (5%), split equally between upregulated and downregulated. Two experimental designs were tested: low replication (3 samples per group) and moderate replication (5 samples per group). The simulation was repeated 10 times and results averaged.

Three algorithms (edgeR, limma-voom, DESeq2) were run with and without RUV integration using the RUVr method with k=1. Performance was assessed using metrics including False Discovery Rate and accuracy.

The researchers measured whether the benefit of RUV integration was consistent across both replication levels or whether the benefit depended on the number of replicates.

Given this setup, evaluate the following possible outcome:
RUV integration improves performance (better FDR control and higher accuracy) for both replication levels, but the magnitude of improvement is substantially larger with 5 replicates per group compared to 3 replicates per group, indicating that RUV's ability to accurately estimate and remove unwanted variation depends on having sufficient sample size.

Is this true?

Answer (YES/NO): NO